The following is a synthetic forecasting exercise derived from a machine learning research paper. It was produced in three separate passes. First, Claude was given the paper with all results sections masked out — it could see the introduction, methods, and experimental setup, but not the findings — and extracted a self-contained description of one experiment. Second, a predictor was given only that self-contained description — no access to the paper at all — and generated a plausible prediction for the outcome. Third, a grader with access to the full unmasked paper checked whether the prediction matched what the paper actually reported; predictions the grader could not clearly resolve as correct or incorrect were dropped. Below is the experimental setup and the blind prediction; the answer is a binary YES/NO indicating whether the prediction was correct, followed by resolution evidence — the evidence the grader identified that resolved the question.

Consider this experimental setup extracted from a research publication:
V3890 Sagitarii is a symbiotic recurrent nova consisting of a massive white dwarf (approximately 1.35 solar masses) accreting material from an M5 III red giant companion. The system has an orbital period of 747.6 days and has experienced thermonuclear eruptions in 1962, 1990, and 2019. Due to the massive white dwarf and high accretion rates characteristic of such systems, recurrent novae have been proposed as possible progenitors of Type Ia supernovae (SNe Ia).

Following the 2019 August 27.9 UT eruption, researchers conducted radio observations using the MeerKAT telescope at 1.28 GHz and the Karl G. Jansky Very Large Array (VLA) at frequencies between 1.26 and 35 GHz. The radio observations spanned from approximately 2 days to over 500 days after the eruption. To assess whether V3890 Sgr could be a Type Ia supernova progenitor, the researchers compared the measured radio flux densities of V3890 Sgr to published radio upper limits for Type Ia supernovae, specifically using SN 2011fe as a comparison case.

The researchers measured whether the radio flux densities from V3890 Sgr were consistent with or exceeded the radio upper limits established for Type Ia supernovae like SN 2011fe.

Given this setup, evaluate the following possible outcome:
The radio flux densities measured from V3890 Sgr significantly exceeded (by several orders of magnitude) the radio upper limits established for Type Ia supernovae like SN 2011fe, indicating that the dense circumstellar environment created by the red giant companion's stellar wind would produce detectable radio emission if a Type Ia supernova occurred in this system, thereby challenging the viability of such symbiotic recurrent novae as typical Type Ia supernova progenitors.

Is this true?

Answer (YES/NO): NO